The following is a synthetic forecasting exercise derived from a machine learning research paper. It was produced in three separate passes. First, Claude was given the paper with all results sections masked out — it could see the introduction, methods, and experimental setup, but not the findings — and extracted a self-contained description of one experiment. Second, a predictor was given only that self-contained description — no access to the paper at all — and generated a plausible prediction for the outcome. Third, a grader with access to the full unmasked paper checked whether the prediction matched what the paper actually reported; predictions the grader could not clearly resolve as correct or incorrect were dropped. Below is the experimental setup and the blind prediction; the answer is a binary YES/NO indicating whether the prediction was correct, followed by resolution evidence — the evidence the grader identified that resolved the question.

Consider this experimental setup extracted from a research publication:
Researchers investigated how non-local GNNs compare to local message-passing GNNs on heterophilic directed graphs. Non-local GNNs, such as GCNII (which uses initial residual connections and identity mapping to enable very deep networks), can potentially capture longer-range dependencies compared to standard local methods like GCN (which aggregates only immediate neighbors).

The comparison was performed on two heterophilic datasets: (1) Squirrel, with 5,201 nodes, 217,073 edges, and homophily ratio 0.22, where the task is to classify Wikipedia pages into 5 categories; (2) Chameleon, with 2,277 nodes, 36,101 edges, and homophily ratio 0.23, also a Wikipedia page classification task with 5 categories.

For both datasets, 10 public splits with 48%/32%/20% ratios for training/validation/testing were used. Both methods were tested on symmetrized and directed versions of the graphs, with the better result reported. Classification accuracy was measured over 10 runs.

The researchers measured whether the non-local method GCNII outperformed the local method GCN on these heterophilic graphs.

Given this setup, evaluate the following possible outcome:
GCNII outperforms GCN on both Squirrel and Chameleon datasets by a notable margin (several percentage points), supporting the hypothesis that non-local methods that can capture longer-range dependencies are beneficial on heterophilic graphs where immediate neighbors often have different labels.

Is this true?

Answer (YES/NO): NO